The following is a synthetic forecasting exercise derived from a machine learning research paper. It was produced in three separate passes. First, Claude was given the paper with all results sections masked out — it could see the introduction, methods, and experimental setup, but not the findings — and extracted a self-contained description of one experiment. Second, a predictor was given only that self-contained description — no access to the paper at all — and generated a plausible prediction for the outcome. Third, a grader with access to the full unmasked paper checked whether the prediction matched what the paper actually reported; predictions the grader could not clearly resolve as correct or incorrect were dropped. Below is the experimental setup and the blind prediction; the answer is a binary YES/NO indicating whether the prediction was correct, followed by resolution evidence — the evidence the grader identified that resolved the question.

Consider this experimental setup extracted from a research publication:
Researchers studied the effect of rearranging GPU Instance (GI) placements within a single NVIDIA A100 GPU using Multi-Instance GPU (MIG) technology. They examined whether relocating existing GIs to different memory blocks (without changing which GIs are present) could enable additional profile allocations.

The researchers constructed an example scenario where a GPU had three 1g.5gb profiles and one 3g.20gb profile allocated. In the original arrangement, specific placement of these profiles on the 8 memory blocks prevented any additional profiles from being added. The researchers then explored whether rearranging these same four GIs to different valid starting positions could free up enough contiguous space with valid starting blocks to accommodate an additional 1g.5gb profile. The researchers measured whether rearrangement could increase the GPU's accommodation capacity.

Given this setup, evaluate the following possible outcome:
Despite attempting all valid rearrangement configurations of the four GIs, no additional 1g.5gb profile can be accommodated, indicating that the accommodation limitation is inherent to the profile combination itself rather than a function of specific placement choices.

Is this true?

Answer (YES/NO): NO